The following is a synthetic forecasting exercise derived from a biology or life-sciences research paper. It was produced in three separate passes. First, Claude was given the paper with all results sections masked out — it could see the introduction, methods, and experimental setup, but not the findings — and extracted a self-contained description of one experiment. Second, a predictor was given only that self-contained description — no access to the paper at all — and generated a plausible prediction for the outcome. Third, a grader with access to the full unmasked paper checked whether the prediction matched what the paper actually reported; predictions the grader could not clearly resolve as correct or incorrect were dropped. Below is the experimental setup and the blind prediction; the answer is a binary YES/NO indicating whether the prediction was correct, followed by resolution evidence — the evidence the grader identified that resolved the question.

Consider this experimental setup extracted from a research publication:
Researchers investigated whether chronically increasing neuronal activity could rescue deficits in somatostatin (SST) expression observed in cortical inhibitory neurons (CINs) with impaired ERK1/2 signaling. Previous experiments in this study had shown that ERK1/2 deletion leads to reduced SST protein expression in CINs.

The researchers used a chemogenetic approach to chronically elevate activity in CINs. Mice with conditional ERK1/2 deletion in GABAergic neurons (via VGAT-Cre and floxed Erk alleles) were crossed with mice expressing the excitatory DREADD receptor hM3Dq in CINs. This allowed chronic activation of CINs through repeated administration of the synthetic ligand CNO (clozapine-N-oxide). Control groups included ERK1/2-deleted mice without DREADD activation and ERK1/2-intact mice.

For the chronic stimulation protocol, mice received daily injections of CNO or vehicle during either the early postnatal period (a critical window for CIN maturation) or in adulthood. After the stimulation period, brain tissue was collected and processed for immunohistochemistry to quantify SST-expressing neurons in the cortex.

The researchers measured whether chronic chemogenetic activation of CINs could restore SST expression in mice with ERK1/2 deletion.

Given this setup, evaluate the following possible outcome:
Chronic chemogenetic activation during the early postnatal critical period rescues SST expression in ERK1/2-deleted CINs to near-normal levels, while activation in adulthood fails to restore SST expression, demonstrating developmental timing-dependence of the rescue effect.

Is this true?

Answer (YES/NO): NO